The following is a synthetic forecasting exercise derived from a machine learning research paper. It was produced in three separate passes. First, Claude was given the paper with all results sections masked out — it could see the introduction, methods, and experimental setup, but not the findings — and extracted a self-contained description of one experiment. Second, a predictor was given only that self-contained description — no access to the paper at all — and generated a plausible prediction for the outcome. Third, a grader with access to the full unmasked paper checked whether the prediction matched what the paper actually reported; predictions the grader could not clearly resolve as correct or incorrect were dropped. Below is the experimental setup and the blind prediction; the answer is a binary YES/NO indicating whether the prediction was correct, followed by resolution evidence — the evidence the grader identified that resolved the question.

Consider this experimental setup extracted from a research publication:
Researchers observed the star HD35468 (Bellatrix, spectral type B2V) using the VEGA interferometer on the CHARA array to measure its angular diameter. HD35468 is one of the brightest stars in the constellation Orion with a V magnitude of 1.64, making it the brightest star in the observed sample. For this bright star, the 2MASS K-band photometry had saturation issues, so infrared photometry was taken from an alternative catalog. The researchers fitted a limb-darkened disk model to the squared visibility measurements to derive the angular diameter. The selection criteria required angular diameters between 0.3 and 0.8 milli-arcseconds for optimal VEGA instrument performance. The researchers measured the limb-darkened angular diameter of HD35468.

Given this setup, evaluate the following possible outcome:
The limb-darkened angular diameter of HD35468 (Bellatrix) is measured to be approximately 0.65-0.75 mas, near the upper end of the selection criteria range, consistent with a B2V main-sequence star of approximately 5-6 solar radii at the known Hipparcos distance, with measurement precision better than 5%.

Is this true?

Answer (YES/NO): NO